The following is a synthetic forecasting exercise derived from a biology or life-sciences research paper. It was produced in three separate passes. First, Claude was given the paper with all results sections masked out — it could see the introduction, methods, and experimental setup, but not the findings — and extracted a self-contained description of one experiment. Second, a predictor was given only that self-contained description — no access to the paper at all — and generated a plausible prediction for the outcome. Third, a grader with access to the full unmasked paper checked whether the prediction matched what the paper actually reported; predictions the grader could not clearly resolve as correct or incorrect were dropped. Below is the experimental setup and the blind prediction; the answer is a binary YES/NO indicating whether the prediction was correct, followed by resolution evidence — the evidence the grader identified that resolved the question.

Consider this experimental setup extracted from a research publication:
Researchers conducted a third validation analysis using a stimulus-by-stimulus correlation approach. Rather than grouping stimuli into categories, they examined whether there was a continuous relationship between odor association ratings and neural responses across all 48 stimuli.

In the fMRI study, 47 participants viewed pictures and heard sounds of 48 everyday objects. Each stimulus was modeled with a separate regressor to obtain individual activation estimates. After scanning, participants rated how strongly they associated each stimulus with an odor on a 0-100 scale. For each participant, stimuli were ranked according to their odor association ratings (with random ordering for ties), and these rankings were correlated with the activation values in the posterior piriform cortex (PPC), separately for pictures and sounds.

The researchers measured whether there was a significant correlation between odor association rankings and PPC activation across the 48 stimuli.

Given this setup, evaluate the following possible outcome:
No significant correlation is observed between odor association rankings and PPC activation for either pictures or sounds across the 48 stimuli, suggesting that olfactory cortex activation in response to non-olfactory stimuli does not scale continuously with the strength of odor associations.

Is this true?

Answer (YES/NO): YES